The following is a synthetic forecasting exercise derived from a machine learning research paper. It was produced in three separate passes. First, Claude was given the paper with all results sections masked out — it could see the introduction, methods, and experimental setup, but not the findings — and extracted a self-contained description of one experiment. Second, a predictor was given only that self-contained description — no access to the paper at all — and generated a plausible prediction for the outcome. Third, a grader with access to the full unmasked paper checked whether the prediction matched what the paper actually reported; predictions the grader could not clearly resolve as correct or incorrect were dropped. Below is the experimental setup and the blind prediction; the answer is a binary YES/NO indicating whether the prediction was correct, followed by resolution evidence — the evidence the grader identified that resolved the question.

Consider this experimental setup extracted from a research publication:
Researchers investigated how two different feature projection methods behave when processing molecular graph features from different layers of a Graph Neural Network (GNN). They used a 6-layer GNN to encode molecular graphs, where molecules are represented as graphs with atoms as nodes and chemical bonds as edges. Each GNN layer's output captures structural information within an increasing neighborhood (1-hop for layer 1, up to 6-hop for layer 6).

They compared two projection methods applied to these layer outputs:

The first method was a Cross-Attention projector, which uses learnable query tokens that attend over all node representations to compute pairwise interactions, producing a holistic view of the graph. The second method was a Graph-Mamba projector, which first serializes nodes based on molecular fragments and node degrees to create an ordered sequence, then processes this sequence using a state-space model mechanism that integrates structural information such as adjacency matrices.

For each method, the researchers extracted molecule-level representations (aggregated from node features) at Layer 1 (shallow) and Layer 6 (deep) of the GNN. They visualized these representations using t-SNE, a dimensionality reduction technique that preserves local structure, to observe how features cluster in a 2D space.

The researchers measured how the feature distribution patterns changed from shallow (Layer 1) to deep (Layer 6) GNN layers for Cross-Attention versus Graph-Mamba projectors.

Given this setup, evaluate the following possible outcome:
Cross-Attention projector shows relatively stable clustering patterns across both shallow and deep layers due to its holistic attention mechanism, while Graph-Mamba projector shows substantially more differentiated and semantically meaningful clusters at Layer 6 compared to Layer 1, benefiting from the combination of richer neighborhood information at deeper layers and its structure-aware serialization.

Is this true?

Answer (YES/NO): NO